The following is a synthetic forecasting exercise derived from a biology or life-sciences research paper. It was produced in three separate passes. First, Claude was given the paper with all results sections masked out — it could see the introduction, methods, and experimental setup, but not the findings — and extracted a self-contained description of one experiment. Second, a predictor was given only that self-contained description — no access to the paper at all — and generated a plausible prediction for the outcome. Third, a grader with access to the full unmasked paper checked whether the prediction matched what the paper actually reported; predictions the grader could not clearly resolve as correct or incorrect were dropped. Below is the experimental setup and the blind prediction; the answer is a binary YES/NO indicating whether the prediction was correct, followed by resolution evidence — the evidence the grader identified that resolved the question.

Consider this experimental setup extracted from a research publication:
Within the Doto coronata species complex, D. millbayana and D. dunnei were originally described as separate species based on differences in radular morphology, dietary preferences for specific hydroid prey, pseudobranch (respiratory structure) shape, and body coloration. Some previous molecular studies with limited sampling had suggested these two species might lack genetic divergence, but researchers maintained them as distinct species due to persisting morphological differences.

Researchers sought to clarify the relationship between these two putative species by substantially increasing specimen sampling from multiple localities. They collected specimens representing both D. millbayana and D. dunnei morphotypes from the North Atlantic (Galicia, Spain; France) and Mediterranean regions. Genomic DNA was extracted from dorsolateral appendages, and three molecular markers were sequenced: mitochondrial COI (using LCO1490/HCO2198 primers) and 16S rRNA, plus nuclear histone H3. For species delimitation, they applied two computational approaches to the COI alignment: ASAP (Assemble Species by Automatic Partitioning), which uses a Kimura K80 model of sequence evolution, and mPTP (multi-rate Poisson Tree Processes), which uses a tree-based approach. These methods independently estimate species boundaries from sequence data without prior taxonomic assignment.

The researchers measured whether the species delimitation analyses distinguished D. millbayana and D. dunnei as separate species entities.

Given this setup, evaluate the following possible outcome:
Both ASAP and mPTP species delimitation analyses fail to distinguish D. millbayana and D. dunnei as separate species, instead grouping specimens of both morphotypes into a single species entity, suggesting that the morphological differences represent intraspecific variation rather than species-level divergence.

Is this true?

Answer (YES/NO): YES